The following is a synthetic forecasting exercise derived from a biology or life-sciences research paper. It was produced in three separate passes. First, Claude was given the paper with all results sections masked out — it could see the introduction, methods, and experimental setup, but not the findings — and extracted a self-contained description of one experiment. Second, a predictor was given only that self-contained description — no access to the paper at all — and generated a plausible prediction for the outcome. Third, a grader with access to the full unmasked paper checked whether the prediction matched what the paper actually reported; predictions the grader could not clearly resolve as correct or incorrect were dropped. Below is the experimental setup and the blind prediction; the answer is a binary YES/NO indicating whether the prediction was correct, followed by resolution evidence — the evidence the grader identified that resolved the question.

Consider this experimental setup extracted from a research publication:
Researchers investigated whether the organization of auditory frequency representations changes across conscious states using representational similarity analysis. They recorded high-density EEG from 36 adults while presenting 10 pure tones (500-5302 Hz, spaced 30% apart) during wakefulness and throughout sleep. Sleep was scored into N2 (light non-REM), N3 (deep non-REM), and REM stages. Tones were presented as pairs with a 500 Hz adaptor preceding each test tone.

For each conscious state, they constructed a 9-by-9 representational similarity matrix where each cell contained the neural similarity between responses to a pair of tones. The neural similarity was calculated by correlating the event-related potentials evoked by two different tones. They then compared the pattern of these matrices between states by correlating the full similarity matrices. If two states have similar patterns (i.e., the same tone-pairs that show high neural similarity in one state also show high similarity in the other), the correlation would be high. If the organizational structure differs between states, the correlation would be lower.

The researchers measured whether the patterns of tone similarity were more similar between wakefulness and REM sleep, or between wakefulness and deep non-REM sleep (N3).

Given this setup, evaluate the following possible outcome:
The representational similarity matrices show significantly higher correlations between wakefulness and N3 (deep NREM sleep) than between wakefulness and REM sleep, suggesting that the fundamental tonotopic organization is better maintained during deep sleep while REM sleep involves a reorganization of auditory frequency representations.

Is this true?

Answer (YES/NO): NO